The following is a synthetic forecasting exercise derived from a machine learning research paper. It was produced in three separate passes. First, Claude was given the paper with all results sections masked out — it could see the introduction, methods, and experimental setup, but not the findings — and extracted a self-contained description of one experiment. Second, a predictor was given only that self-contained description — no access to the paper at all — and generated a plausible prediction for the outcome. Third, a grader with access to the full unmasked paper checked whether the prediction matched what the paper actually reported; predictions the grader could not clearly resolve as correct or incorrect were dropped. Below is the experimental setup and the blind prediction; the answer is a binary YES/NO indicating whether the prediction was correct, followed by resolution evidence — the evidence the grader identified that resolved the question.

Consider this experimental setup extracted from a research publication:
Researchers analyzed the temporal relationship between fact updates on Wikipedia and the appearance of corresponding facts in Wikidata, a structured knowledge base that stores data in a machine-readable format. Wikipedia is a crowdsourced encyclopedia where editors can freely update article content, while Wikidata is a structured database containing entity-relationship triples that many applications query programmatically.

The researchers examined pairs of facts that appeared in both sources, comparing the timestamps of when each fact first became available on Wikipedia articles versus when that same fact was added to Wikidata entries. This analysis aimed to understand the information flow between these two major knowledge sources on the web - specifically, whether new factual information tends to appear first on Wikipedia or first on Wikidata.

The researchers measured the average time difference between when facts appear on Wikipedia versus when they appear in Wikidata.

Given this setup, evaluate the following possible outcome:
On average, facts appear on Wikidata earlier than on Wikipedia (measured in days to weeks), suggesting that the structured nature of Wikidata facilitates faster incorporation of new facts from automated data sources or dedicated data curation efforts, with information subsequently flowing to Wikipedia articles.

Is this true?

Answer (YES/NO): NO